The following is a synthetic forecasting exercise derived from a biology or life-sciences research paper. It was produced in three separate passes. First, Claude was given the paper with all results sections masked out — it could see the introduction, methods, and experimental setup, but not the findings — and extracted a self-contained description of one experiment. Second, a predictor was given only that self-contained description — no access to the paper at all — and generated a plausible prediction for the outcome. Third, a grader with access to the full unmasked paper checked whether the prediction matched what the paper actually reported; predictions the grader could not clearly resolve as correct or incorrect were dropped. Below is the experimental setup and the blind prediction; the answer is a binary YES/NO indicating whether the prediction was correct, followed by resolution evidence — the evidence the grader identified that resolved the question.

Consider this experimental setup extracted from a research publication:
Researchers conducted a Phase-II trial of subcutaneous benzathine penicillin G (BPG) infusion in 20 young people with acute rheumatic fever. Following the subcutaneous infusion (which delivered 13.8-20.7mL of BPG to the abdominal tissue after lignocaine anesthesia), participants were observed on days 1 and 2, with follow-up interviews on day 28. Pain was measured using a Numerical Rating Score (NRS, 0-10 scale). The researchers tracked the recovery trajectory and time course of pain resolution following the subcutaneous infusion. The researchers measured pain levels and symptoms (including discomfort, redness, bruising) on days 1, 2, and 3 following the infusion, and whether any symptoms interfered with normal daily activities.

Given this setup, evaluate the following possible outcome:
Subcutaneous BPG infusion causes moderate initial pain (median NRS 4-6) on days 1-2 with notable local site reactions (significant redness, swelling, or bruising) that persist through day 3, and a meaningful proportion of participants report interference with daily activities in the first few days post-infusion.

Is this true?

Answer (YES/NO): NO